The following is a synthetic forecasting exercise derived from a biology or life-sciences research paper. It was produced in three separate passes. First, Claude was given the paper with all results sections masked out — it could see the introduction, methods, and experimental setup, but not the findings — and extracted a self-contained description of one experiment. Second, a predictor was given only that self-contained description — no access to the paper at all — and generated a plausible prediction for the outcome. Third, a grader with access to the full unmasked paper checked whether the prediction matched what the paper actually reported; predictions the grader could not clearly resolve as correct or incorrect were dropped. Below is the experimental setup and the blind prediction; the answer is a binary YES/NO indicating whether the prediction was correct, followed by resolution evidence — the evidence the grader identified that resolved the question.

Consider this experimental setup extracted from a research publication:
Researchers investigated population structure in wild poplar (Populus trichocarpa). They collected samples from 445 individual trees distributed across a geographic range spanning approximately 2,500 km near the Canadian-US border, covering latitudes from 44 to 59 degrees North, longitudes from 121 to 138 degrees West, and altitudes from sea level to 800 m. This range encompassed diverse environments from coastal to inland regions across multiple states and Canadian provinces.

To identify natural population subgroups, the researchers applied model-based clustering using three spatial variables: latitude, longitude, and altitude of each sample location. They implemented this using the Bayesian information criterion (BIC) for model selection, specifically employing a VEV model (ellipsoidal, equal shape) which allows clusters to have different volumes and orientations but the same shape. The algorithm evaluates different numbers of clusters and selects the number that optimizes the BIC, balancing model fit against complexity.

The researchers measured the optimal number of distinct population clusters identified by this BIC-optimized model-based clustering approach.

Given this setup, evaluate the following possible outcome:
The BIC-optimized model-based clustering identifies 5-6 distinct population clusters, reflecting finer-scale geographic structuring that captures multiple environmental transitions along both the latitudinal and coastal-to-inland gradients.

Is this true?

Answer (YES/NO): NO